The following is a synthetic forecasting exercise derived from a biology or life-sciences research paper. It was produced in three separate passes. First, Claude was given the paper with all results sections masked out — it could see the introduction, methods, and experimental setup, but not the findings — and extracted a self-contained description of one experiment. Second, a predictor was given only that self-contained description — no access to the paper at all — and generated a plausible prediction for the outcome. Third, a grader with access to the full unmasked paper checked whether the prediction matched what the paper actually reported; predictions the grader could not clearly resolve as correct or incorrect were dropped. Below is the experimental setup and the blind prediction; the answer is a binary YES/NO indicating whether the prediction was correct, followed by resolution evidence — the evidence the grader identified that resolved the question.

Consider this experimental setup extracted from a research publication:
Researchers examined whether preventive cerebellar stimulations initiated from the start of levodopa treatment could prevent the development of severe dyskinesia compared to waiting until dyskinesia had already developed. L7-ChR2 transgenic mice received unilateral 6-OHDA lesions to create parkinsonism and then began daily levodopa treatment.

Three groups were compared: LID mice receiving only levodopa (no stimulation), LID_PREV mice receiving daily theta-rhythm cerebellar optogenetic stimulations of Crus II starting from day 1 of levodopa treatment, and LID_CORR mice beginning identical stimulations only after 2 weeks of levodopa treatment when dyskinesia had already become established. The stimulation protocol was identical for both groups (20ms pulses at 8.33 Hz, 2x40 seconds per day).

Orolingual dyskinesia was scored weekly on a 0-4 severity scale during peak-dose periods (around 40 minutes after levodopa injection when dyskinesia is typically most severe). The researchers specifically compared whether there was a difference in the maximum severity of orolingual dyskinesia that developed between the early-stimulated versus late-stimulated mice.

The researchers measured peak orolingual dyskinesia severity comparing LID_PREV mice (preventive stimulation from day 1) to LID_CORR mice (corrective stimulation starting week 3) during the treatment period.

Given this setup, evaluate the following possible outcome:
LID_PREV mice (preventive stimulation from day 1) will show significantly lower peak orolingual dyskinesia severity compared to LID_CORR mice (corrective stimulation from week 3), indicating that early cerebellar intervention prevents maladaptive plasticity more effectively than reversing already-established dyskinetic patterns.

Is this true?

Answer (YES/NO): YES